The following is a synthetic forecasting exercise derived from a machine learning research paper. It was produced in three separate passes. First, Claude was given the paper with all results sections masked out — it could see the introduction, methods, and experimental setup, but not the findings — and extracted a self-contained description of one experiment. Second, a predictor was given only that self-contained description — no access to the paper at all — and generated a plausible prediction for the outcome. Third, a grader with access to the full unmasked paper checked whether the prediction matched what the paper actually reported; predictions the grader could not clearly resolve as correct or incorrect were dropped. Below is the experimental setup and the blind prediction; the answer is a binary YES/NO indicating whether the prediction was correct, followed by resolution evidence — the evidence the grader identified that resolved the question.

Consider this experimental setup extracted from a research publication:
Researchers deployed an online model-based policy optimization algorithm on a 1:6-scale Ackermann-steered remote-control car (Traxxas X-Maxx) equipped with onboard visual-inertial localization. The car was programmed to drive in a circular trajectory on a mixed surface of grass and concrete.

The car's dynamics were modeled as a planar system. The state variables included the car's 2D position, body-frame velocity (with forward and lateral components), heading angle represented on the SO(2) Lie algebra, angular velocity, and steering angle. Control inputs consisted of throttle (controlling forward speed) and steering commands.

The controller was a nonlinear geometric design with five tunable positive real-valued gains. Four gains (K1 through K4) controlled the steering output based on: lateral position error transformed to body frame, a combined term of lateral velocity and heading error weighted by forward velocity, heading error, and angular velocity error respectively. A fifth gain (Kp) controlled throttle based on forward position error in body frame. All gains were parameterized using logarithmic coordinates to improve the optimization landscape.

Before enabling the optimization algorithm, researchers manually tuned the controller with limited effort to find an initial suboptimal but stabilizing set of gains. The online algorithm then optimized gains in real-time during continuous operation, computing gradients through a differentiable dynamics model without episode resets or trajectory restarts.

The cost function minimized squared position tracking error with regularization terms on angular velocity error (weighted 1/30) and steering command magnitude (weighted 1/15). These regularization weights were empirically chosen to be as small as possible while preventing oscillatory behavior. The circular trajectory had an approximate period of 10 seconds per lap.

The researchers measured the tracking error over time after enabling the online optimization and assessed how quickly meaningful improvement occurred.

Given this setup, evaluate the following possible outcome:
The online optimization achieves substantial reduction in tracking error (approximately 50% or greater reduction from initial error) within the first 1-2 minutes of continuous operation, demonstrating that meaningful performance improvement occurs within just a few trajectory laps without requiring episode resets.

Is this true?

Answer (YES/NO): YES